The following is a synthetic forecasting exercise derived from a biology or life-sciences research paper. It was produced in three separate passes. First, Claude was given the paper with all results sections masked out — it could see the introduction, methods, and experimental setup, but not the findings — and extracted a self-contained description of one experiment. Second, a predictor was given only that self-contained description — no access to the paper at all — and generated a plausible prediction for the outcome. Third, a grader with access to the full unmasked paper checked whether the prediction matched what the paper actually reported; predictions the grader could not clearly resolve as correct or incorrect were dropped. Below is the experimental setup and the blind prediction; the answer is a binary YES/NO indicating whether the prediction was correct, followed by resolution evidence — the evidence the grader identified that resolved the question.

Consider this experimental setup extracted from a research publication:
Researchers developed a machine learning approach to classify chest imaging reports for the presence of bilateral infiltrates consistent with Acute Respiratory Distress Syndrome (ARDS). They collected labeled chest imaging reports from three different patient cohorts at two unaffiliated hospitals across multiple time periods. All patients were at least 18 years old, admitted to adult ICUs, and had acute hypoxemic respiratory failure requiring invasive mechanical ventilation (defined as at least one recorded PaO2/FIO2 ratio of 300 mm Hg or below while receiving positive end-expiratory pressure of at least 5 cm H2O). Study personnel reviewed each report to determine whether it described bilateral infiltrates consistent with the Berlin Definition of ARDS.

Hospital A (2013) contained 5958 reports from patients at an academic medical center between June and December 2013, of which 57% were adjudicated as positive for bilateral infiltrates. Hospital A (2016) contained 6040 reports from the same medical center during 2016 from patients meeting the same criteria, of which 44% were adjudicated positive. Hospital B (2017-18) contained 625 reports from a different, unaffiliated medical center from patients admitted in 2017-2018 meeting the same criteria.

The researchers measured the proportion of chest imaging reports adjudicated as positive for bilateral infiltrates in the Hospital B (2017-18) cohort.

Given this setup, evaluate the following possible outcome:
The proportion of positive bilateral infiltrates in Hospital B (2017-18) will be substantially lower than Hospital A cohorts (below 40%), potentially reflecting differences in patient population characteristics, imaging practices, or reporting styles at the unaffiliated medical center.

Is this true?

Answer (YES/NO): YES